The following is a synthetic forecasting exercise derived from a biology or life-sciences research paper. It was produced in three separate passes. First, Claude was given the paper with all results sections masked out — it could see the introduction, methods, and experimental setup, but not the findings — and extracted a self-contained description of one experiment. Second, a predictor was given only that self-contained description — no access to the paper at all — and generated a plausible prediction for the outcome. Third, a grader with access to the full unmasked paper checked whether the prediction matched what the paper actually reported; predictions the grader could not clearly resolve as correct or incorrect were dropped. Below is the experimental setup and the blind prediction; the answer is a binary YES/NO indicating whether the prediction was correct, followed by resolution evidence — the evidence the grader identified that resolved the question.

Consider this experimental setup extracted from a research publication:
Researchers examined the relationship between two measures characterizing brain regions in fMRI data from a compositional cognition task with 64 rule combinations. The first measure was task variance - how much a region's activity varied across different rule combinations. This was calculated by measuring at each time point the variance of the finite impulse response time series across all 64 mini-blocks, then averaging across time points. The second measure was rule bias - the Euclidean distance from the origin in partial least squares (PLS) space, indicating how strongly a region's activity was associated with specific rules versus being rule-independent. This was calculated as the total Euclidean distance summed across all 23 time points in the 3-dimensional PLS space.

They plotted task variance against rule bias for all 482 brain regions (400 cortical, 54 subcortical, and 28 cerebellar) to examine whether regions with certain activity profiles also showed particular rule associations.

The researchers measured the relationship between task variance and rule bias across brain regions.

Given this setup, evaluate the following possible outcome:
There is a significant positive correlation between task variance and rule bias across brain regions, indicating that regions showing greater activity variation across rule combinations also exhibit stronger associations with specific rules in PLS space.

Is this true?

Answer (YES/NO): NO